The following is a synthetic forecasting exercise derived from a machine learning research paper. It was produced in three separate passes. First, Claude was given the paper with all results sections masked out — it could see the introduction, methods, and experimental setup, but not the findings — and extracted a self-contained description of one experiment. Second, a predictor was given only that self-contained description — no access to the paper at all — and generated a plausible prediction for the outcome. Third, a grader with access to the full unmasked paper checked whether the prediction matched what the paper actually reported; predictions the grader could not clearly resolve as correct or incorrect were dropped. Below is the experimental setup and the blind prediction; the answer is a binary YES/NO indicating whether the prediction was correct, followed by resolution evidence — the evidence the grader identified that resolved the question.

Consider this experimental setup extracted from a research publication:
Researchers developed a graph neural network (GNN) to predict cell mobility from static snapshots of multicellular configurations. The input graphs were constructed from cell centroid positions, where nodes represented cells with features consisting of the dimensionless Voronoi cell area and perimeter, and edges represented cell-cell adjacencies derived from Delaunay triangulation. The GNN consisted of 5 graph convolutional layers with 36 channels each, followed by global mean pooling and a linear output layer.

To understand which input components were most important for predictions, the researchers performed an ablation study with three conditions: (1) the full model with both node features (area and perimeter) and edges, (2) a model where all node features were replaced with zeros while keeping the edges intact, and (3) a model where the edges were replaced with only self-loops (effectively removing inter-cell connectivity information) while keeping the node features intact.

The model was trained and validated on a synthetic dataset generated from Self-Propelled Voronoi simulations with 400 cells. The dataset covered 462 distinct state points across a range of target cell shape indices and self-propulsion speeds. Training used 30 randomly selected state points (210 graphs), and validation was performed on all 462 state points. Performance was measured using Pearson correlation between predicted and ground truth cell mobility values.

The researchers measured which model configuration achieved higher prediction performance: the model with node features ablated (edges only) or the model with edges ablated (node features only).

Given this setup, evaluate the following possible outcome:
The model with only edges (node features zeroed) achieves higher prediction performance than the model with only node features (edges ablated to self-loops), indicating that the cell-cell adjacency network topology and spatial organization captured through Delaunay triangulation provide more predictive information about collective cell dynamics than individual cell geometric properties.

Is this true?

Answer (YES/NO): NO